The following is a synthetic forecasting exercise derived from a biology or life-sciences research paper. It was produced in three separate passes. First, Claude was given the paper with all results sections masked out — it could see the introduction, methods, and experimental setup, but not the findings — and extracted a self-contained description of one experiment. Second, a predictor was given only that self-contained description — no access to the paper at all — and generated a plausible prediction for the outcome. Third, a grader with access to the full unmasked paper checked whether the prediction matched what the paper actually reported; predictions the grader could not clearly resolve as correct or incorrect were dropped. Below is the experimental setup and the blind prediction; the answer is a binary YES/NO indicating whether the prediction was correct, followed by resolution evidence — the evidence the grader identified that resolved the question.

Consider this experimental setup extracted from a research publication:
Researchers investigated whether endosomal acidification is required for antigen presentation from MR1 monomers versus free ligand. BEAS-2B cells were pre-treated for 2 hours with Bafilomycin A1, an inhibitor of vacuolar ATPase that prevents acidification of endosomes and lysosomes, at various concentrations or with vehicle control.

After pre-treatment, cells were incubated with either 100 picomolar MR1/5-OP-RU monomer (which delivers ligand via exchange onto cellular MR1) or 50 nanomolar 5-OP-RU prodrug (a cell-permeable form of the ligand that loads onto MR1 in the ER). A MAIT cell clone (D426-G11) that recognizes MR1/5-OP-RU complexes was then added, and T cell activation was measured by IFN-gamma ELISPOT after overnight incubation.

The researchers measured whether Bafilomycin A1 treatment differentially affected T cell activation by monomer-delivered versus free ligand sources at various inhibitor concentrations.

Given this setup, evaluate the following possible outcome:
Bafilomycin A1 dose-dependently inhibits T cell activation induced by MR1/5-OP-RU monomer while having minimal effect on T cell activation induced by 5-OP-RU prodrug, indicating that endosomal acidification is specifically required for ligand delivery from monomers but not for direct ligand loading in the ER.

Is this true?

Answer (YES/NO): NO